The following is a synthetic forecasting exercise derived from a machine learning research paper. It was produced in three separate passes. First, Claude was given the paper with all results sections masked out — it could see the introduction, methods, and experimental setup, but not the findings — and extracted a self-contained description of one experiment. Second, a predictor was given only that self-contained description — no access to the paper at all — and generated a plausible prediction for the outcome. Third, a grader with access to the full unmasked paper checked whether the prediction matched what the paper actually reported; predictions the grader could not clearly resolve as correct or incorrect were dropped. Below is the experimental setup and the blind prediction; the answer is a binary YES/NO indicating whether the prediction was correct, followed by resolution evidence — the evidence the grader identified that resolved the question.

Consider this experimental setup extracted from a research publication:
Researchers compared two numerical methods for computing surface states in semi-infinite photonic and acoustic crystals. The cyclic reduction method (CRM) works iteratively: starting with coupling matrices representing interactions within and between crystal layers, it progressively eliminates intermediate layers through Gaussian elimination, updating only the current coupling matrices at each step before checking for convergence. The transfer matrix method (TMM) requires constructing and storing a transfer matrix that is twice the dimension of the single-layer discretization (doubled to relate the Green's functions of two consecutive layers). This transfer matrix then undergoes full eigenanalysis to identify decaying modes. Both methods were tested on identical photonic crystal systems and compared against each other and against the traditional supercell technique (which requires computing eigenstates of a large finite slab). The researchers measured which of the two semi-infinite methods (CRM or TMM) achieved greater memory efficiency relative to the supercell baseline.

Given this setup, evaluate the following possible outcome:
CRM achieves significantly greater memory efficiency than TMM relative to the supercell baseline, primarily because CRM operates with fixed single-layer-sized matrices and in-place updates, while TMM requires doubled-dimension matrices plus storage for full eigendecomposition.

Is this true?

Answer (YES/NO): YES